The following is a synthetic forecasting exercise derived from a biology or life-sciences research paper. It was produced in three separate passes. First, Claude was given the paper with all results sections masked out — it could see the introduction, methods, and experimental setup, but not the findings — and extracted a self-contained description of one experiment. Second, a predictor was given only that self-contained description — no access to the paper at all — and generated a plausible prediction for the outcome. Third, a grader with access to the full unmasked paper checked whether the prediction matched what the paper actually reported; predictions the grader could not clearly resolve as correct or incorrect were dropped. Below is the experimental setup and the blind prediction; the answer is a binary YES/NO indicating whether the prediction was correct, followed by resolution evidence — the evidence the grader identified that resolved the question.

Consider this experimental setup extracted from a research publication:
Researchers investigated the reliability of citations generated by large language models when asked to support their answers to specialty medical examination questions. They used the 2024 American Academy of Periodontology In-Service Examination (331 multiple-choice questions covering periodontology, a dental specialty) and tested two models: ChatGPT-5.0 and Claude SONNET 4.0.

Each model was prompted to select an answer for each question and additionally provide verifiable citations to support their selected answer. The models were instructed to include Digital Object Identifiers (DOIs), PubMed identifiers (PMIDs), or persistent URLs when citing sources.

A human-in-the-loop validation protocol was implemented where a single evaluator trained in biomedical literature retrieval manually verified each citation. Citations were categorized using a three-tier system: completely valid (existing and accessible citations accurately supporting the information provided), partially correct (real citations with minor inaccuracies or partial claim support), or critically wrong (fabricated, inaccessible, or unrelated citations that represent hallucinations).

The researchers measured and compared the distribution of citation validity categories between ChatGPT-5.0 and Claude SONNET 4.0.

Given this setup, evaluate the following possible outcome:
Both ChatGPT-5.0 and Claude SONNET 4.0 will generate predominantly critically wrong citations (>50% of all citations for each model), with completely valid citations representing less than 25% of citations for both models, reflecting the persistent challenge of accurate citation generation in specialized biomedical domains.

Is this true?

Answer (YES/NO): NO